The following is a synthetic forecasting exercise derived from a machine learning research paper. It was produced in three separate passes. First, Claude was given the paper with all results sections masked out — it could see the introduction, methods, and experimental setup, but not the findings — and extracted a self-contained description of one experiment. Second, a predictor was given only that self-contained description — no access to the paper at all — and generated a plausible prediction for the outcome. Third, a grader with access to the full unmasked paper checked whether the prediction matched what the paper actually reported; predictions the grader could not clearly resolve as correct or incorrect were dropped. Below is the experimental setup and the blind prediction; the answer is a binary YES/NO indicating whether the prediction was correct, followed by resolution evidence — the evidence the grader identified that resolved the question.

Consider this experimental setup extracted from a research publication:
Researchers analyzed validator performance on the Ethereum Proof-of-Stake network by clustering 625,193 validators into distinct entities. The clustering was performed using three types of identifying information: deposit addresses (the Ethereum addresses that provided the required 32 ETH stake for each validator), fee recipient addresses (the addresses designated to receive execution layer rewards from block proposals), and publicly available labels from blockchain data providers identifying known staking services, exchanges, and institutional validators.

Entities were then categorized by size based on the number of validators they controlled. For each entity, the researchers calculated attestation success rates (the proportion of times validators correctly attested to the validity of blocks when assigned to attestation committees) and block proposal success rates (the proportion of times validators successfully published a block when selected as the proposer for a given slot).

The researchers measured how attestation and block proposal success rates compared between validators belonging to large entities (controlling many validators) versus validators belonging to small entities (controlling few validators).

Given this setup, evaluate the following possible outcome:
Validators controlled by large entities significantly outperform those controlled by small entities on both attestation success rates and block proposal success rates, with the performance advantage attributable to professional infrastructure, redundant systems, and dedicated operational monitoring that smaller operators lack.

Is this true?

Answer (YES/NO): NO